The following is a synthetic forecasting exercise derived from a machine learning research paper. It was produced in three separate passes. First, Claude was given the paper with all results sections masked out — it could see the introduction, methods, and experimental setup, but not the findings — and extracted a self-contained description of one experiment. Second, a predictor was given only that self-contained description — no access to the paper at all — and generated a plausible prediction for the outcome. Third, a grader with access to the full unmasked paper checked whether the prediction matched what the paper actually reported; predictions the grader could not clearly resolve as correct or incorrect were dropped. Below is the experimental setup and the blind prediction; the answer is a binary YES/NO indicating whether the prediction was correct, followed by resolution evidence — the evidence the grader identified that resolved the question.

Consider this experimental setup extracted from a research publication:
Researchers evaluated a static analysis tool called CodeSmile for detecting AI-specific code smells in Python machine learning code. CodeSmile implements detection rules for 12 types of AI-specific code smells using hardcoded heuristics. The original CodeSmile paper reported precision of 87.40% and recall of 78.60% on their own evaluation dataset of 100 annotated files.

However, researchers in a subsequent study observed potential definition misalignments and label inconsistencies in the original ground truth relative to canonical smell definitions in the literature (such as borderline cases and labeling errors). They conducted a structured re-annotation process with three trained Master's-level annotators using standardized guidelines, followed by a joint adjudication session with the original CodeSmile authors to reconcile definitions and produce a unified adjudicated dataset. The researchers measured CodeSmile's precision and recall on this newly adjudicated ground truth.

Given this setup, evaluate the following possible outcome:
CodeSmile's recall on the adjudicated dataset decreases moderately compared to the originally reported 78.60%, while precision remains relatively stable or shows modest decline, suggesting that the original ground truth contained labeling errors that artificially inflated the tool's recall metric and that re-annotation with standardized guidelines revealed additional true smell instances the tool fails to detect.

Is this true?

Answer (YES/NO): YES